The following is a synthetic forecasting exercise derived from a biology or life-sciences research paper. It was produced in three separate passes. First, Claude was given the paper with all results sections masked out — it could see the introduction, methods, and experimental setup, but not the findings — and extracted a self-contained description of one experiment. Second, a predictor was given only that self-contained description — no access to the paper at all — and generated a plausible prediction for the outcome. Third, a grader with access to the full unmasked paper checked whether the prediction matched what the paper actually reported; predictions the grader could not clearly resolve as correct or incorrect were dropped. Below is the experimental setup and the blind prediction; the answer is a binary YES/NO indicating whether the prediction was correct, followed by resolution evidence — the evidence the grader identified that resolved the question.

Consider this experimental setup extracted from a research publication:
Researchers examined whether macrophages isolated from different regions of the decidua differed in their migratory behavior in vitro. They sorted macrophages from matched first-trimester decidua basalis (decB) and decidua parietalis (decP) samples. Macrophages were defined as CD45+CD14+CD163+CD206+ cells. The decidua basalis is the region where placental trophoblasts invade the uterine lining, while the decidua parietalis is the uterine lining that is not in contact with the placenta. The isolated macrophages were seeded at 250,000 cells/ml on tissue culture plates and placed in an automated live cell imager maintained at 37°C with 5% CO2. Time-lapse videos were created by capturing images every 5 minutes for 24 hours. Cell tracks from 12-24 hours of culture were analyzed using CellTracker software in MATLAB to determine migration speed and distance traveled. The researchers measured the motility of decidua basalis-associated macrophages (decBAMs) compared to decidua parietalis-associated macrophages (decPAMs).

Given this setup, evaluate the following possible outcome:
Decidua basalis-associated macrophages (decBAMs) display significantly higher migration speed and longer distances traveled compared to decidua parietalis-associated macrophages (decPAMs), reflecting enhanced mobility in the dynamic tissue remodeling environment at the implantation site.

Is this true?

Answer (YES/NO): NO